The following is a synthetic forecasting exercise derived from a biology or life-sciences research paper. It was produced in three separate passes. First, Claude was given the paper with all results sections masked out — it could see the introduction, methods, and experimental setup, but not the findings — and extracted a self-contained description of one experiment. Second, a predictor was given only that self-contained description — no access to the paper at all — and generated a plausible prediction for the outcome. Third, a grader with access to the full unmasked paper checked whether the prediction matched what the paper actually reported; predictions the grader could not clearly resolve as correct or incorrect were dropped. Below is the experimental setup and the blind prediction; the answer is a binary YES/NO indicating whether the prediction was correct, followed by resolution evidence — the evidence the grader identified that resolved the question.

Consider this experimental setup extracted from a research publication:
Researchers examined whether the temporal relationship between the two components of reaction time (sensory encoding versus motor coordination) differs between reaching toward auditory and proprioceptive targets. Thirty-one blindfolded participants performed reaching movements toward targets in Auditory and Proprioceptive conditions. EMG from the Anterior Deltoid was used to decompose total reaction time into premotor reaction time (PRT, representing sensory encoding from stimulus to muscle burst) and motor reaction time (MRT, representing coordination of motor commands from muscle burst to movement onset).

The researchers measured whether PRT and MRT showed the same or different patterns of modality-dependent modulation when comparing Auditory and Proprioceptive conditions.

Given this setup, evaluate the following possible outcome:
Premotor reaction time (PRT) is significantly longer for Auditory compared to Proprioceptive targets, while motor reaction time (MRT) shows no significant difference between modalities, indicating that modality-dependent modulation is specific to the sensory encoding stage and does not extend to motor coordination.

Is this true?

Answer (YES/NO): YES